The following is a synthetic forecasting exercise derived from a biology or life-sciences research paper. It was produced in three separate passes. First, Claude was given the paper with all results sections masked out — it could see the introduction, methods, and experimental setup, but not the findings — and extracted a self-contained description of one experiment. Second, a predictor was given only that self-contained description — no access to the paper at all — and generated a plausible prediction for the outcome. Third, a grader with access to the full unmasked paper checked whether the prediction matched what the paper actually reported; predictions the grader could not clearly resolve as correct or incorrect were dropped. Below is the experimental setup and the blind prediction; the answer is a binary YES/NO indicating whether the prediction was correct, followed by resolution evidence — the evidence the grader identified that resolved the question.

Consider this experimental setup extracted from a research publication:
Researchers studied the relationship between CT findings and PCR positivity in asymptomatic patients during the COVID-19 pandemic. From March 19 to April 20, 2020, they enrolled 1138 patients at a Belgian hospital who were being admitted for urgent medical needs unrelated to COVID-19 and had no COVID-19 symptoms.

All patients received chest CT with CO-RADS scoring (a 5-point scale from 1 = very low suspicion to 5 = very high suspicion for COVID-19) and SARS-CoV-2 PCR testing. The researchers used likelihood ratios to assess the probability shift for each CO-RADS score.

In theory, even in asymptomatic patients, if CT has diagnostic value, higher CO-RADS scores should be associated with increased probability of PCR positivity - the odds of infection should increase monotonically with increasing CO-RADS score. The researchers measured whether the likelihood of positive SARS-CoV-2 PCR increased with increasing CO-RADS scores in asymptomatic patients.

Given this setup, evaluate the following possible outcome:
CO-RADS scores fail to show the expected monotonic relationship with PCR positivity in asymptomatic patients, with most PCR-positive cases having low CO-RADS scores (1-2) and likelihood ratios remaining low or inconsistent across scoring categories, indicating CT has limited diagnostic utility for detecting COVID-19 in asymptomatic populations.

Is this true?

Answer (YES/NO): NO